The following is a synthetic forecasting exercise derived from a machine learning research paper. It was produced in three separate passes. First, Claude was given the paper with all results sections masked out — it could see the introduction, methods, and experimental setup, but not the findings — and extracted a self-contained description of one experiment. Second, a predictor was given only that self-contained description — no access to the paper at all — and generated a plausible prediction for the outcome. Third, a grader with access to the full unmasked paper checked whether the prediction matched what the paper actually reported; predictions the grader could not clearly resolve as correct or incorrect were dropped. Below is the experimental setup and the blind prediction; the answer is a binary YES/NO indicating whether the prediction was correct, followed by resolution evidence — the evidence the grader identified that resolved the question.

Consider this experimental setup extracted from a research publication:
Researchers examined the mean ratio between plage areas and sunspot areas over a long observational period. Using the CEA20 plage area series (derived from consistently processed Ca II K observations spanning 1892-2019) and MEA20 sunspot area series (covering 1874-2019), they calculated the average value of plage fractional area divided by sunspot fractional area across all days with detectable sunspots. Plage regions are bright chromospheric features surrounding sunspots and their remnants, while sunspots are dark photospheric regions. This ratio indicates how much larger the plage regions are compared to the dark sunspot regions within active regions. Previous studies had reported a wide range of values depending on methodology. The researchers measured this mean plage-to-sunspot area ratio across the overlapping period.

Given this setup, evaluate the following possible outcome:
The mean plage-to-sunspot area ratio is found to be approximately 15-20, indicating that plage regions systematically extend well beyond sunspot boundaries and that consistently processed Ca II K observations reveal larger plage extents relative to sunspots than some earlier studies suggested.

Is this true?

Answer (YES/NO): YES